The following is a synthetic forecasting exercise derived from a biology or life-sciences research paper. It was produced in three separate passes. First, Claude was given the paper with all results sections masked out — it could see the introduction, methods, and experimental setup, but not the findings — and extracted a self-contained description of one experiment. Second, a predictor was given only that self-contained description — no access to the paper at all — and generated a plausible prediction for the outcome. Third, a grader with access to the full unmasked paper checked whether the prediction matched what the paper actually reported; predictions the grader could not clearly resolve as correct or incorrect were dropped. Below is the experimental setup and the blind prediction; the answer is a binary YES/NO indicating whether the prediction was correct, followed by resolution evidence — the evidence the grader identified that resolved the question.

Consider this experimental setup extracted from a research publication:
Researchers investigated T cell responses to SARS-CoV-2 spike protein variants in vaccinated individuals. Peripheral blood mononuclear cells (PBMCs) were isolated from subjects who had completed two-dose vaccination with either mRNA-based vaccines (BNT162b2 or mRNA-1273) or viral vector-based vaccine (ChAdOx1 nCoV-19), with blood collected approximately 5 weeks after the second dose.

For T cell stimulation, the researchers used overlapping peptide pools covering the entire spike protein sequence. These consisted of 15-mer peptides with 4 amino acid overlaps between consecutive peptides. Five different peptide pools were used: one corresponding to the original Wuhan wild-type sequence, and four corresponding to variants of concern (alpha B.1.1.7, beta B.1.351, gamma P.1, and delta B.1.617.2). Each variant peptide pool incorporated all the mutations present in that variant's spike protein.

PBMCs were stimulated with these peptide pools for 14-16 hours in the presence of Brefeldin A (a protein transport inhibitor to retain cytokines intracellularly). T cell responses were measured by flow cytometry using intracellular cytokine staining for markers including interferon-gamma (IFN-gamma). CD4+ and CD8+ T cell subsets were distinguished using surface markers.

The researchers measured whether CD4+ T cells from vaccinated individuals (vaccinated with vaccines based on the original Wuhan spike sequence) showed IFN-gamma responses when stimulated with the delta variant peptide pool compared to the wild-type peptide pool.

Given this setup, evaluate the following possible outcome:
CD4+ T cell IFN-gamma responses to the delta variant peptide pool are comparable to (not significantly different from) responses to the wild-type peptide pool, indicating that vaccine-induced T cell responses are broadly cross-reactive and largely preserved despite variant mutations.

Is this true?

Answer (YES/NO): YES